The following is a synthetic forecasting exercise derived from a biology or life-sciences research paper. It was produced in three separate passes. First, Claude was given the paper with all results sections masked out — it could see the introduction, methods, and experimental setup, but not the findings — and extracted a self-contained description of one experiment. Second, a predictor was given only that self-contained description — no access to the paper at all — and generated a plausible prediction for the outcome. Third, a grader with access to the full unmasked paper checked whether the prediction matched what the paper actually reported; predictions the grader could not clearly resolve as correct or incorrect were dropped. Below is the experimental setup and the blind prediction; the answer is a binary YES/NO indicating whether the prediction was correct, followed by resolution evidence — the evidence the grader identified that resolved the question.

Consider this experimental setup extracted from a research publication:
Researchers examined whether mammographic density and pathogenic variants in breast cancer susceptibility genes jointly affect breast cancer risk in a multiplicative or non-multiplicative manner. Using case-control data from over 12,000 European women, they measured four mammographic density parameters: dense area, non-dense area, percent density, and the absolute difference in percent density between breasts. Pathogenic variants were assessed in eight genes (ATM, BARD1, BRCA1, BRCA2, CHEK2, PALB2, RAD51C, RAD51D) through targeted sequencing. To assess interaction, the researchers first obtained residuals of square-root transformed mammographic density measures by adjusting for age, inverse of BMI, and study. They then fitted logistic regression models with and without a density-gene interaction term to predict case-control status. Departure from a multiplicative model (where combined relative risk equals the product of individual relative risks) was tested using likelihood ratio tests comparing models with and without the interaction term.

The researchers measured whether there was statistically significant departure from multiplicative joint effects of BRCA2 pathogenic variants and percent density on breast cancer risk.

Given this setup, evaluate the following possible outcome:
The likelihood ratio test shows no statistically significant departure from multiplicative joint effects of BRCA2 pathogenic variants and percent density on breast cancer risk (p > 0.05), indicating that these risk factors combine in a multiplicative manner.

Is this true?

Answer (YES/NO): YES